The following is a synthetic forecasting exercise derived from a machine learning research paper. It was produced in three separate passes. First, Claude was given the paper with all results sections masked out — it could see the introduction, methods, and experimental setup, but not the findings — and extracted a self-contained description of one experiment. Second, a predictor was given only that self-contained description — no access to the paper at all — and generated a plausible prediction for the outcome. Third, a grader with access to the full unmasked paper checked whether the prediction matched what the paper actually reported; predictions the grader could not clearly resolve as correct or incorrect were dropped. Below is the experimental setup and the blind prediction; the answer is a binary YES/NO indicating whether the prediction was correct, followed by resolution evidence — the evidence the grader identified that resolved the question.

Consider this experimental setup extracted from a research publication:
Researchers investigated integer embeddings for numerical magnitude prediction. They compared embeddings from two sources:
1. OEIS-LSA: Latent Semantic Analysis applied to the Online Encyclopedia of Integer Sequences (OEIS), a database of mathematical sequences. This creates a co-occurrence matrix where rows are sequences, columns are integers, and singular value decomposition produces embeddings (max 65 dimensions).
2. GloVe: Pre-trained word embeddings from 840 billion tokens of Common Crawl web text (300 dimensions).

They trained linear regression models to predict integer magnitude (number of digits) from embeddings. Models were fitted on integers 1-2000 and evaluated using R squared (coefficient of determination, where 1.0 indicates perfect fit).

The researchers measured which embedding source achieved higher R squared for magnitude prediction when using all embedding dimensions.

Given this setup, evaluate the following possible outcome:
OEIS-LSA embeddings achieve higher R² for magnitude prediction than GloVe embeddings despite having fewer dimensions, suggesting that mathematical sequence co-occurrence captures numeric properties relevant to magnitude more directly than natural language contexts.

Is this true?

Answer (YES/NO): NO